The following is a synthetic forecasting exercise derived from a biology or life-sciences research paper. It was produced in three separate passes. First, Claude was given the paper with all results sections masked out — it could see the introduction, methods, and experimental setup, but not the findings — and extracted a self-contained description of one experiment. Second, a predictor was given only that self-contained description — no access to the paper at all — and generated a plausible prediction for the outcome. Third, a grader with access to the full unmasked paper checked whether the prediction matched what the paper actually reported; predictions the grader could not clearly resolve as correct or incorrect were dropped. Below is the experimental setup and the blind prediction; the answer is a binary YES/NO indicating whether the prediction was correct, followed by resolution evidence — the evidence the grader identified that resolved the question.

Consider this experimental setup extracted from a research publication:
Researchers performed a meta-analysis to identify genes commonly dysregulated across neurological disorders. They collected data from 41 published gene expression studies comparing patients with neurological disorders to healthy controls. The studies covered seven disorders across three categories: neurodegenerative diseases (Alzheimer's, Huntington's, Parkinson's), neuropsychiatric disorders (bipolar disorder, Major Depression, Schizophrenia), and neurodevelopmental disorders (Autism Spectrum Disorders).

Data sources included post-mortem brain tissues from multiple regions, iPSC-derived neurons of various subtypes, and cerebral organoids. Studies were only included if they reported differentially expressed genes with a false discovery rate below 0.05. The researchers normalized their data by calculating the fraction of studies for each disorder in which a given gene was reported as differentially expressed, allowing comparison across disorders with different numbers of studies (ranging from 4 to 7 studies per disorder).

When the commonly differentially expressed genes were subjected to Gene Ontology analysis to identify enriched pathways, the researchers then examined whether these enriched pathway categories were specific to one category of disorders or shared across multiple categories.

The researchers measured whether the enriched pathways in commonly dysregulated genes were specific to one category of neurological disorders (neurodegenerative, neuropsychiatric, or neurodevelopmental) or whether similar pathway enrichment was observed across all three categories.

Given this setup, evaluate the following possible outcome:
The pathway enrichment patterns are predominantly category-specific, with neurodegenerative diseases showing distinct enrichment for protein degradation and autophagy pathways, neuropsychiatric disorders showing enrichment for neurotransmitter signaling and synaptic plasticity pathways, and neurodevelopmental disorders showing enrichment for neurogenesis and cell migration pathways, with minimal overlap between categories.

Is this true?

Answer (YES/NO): NO